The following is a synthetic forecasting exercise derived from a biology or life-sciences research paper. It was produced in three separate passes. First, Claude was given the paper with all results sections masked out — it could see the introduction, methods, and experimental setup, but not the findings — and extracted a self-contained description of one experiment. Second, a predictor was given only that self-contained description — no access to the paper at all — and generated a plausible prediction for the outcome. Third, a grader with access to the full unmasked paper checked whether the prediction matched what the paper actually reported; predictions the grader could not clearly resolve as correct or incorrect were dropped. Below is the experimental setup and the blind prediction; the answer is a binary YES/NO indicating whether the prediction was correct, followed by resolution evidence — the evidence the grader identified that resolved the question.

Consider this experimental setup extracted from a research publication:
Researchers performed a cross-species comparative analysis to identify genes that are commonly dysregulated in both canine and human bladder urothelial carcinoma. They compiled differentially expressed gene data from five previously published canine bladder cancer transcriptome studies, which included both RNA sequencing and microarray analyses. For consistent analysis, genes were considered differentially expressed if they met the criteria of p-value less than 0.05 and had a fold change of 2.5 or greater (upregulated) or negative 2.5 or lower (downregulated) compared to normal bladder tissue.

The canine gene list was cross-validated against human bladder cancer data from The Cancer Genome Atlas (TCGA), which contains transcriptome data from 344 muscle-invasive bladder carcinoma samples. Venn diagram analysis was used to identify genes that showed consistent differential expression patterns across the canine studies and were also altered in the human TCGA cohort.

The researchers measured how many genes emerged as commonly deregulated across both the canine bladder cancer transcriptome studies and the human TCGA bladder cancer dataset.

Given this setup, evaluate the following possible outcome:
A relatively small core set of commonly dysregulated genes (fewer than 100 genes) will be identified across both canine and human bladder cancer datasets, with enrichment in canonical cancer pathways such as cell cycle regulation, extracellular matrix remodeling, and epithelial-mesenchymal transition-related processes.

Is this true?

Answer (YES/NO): YES